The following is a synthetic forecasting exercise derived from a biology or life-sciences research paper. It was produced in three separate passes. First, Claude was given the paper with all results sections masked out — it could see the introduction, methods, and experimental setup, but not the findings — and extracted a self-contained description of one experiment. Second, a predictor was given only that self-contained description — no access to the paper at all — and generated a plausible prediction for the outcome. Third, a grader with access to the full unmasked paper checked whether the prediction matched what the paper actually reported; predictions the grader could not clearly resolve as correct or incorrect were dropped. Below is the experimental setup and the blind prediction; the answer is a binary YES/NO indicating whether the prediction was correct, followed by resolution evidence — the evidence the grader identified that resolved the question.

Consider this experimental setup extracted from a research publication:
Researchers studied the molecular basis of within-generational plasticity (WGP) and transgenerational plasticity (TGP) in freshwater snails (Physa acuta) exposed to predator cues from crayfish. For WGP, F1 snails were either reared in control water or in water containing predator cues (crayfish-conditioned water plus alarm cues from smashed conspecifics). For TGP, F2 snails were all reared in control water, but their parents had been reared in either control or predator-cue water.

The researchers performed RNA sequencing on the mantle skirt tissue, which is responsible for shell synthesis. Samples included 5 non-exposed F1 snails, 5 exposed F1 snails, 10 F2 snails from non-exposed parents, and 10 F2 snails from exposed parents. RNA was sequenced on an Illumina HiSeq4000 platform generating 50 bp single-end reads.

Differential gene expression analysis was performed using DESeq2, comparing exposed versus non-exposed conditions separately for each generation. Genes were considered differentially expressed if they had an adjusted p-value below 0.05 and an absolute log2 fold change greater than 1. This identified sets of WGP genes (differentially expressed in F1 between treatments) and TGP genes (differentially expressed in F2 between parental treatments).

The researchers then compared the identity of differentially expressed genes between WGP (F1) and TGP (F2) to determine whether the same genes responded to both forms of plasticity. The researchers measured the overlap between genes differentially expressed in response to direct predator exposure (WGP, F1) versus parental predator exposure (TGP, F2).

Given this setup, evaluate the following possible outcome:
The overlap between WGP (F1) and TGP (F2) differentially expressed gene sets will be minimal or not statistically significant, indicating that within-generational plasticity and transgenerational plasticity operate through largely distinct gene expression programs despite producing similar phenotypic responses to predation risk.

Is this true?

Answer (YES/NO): YES